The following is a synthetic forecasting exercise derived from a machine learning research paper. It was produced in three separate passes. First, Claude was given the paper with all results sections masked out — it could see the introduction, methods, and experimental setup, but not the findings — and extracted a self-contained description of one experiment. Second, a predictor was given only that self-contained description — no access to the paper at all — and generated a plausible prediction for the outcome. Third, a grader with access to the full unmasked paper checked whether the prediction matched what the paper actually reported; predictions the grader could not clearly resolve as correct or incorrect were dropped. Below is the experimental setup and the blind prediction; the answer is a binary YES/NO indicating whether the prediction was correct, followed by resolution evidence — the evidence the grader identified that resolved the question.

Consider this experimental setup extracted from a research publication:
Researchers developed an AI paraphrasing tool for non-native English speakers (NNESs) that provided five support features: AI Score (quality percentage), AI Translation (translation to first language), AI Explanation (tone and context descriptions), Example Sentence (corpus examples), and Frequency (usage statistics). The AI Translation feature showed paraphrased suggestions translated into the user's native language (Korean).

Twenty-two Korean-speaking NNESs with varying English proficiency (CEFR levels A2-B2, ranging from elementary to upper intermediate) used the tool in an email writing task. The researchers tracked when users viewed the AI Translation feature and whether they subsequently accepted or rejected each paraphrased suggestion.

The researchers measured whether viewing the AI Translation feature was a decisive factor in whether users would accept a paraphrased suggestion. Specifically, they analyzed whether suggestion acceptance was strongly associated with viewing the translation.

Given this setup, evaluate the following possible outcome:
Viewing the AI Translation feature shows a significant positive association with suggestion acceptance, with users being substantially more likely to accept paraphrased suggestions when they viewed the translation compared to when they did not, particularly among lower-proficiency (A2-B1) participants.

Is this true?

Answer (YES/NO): NO